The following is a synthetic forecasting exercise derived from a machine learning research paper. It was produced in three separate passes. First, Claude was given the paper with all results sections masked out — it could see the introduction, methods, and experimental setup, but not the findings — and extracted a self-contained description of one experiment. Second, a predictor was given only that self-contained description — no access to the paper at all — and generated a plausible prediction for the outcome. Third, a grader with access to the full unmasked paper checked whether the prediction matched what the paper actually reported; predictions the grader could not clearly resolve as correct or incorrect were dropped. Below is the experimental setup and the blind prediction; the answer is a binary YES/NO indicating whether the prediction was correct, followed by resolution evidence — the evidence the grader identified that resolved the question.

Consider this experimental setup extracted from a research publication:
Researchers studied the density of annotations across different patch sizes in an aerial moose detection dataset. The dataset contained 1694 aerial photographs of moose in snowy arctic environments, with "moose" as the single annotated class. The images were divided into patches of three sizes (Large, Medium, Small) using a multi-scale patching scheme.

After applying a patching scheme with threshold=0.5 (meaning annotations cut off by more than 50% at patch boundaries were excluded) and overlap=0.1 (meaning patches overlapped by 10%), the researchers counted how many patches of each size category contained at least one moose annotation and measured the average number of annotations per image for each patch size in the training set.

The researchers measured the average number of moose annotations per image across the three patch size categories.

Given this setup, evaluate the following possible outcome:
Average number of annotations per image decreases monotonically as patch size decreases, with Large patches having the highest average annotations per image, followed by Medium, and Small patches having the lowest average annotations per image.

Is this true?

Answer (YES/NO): YES